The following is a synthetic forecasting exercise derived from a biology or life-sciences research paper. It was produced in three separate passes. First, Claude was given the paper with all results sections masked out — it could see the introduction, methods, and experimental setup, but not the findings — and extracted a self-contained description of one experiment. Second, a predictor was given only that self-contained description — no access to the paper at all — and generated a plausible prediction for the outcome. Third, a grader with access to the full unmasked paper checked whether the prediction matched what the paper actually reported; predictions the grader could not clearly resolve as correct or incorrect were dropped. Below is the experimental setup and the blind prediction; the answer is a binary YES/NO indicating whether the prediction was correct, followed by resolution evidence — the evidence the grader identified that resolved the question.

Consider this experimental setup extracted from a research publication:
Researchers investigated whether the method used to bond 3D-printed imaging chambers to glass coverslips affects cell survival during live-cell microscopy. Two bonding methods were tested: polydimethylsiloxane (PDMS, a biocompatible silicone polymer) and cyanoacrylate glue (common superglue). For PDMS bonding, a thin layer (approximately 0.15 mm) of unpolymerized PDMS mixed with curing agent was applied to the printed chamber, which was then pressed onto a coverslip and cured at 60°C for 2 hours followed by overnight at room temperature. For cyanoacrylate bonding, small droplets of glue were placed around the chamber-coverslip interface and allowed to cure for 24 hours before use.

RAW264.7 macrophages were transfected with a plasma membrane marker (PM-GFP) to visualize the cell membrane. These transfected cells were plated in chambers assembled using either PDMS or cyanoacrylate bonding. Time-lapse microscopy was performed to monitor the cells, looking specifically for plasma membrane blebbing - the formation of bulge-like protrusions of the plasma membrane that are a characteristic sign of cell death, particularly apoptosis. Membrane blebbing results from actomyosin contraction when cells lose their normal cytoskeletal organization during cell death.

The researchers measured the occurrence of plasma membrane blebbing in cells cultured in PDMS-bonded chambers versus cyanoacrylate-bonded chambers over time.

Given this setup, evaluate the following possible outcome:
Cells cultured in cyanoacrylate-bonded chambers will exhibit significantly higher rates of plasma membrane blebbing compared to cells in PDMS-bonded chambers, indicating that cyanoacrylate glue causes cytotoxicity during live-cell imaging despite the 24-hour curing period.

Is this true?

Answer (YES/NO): YES